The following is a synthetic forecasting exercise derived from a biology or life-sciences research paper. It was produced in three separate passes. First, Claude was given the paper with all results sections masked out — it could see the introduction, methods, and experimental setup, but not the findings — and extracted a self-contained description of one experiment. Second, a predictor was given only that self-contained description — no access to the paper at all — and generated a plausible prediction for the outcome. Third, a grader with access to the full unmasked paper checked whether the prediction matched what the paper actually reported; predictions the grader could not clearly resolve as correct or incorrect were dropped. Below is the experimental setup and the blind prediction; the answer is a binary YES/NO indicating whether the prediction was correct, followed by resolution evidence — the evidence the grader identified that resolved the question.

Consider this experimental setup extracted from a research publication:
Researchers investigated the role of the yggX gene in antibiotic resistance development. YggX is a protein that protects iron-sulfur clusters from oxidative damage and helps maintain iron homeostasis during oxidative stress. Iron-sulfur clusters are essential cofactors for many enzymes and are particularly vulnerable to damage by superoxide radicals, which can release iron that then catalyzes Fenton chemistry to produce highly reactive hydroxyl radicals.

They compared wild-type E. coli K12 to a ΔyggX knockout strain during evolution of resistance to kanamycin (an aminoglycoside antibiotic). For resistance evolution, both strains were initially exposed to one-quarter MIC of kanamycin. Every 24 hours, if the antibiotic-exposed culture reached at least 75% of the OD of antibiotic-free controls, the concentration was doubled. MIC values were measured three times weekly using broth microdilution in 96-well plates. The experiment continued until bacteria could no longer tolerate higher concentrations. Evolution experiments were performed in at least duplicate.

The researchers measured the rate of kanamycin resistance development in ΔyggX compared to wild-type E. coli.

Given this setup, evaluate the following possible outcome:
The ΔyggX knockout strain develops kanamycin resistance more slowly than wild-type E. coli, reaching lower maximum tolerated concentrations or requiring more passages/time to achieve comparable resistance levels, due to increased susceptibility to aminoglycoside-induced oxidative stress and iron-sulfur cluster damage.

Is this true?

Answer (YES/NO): NO